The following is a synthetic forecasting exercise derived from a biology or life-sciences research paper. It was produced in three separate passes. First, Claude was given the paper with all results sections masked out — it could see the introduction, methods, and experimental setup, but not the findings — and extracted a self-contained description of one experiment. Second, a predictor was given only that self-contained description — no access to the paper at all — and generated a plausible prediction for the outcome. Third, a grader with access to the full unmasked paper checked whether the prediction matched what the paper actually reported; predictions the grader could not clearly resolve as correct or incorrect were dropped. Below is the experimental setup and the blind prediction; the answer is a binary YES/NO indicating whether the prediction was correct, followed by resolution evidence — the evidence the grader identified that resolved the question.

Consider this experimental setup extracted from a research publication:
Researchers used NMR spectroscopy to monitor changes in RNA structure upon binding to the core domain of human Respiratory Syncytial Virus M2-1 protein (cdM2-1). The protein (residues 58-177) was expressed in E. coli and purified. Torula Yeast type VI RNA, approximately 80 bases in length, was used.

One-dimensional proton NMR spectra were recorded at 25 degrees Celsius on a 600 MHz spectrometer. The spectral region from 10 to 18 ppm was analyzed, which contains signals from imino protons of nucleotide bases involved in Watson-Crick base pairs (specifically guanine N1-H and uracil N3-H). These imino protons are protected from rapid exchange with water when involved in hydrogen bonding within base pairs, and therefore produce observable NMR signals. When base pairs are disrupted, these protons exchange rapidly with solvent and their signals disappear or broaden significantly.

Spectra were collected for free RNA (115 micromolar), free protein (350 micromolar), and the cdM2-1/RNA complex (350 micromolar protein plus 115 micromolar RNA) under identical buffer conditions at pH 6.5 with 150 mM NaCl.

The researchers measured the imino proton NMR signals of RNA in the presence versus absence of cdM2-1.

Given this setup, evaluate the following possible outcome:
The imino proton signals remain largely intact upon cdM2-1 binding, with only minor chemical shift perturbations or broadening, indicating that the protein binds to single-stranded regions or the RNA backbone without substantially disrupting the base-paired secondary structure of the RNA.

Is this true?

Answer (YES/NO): NO